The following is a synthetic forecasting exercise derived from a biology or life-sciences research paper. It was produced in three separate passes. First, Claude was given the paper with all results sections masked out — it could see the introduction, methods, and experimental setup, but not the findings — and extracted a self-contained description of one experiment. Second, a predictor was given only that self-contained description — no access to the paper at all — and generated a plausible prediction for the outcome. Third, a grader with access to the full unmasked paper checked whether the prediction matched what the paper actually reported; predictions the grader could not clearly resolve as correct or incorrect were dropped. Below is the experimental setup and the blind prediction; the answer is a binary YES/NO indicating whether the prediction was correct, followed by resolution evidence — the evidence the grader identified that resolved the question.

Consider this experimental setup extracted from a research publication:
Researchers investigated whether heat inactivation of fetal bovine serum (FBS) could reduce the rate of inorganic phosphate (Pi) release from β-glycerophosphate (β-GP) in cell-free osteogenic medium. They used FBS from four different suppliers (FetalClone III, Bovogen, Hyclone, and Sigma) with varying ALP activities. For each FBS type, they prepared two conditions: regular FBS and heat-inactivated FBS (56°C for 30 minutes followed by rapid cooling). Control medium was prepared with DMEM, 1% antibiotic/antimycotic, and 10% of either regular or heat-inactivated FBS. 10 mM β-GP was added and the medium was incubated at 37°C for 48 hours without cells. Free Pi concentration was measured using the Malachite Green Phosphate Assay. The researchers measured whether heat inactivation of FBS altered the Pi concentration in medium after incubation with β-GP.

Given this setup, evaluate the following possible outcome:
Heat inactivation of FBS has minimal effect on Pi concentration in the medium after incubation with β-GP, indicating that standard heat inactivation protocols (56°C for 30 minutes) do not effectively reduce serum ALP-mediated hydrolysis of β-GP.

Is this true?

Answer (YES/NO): NO